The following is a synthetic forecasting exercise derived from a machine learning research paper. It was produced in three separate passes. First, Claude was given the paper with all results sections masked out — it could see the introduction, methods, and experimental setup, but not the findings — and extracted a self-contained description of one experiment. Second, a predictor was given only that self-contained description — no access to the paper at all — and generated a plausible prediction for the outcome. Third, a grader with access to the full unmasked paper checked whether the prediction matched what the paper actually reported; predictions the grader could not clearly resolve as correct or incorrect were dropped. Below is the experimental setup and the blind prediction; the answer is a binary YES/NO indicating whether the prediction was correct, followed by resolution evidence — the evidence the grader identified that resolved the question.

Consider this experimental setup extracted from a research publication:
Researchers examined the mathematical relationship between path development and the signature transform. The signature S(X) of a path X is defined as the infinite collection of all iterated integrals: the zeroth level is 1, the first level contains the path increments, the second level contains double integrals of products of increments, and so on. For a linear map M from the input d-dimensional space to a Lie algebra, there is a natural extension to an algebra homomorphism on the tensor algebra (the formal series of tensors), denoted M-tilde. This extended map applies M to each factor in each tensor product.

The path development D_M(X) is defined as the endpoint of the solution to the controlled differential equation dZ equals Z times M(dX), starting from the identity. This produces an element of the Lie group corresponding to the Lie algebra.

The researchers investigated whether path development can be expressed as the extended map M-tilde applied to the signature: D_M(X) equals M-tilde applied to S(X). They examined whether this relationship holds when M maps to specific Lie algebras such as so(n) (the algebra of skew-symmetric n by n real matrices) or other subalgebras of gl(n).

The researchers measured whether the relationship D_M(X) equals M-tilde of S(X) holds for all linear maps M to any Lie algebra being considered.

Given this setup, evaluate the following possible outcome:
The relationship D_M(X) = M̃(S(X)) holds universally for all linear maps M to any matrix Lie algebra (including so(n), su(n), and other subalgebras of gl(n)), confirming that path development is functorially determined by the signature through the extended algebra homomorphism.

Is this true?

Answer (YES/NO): YES